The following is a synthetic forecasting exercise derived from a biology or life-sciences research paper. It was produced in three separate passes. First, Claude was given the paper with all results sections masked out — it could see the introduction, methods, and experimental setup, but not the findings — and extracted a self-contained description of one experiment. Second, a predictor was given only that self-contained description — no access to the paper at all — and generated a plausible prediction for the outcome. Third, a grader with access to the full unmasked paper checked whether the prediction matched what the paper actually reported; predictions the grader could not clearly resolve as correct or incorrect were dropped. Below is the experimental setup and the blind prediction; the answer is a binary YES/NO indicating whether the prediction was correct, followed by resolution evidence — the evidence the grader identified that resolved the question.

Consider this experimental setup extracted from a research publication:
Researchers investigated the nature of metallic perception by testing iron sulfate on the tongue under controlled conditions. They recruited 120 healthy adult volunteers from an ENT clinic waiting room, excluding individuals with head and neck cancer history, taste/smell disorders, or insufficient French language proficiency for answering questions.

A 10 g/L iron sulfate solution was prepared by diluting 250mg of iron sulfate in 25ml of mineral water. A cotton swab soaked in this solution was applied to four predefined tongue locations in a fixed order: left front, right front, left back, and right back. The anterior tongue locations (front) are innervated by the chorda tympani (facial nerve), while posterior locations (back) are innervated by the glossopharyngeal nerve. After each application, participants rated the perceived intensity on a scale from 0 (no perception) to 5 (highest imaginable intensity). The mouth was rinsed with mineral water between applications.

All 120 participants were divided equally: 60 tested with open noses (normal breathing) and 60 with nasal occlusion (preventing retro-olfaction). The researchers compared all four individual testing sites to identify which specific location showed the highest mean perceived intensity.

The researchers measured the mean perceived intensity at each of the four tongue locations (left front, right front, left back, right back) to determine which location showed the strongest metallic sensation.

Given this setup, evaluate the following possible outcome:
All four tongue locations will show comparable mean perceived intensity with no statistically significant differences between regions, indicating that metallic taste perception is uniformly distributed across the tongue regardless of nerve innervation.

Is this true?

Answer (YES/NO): NO